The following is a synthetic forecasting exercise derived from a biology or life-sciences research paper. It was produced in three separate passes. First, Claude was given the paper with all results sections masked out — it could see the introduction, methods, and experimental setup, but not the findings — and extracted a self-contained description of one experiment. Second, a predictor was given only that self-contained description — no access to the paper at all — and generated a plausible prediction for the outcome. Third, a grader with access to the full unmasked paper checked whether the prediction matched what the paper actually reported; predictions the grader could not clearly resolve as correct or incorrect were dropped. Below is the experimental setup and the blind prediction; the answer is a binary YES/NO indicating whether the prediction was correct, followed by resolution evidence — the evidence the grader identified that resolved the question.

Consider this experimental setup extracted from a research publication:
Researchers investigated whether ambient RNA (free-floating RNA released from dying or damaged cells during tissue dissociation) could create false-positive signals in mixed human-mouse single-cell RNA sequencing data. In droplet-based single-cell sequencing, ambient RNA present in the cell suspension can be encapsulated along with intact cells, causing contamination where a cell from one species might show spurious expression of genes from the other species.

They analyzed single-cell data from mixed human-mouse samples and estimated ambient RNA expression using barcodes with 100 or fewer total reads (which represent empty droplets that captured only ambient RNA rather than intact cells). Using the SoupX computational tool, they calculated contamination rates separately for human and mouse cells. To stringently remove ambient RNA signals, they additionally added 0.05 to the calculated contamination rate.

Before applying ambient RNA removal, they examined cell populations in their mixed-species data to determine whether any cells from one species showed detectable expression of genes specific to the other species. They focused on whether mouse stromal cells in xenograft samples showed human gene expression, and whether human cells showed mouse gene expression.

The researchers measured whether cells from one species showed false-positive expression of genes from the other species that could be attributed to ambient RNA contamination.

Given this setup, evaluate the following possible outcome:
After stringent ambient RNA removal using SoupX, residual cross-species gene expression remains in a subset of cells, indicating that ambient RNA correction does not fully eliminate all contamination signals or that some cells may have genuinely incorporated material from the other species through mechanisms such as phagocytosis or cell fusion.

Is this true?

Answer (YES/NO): NO